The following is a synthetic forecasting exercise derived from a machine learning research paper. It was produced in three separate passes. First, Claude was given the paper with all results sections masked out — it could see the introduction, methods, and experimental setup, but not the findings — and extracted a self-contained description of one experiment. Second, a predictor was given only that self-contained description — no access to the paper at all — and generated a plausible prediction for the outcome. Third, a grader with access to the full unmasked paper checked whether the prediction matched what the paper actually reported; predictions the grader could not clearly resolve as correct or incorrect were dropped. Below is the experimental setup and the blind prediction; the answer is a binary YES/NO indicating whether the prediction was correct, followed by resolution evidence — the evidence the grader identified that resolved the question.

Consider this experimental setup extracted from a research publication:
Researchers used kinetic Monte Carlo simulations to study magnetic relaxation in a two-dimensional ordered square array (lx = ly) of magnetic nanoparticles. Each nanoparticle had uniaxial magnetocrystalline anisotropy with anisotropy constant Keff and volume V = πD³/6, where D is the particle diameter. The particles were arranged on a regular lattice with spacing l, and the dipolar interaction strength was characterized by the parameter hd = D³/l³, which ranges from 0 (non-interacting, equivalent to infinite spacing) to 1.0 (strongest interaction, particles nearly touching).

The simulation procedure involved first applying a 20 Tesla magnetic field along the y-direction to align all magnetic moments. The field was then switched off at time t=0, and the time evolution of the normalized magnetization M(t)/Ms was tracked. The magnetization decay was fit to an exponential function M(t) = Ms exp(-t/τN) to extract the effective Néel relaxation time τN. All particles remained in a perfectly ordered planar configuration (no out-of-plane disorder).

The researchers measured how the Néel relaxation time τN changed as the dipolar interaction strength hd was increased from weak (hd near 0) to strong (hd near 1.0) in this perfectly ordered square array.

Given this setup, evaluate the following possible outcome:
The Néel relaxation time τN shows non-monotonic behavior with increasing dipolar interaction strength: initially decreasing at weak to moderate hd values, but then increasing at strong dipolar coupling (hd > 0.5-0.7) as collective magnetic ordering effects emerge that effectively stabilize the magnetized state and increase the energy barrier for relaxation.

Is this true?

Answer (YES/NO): NO